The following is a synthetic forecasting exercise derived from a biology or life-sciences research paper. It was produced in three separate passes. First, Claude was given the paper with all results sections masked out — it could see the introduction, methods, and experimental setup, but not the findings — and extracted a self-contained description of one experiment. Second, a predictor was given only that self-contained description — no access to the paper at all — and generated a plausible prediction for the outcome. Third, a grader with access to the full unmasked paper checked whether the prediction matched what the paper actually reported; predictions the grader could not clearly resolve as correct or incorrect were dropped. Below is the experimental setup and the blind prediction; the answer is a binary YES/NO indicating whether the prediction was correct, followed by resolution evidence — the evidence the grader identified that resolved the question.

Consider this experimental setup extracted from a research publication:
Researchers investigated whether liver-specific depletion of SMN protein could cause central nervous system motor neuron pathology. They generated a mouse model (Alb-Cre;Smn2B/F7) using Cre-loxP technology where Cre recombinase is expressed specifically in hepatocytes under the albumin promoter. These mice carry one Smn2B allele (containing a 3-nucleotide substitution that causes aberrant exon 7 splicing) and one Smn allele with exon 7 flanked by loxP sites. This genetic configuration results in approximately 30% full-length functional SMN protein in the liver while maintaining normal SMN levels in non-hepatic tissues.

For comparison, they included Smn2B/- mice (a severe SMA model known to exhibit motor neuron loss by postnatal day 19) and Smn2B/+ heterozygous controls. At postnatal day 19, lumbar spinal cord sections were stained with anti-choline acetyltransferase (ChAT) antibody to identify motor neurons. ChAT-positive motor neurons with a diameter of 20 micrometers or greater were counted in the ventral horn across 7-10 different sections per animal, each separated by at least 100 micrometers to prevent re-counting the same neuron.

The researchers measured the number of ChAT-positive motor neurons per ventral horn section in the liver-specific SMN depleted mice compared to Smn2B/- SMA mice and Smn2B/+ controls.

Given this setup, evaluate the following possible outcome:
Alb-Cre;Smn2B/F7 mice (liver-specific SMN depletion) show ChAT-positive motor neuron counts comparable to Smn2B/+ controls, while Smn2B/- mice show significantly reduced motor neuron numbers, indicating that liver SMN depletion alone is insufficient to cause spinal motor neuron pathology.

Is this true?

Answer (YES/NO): YES